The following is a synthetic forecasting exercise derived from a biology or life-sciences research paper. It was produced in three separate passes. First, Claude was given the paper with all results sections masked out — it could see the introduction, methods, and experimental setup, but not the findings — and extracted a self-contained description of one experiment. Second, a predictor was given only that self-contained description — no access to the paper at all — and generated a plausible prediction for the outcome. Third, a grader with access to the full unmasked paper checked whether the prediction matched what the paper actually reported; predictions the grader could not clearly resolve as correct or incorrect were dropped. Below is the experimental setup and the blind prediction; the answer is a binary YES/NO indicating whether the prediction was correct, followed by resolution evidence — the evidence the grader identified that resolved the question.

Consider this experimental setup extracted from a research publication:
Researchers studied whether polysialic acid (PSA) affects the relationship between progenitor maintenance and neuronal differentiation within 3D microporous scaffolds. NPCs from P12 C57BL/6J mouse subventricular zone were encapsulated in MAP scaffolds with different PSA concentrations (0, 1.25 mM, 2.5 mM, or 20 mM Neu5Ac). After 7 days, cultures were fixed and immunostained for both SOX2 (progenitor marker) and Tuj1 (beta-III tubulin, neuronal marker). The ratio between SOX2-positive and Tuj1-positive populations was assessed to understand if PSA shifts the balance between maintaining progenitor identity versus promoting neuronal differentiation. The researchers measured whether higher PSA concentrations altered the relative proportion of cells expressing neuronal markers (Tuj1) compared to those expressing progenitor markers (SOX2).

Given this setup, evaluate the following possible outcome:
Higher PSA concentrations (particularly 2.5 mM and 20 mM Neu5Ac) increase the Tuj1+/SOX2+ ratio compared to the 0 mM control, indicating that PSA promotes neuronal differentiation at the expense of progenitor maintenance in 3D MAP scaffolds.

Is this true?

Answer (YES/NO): YES